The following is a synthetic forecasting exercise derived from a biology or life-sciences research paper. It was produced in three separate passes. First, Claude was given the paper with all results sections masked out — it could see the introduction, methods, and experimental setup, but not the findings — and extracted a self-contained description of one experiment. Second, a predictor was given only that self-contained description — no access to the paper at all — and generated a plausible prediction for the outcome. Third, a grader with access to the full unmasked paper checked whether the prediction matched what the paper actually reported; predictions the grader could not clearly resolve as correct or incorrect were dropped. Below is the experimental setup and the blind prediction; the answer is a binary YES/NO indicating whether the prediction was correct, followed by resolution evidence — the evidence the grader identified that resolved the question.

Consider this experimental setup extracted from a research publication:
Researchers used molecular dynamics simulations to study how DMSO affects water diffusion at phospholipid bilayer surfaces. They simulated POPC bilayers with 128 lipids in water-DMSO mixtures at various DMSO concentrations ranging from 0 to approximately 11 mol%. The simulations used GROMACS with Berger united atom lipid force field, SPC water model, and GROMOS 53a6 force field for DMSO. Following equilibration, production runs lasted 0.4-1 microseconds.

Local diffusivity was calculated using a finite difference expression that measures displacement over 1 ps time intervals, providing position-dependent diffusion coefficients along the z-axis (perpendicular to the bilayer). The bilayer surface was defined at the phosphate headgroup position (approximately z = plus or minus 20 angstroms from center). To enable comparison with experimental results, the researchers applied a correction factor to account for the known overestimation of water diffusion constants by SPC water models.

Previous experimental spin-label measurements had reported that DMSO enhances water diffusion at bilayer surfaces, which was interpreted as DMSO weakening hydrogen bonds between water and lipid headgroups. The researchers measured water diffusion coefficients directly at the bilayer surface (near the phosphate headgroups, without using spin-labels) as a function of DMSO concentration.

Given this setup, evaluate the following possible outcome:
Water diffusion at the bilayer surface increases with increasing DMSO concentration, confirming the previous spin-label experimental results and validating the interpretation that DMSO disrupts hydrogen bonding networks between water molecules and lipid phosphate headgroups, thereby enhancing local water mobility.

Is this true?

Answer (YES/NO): NO